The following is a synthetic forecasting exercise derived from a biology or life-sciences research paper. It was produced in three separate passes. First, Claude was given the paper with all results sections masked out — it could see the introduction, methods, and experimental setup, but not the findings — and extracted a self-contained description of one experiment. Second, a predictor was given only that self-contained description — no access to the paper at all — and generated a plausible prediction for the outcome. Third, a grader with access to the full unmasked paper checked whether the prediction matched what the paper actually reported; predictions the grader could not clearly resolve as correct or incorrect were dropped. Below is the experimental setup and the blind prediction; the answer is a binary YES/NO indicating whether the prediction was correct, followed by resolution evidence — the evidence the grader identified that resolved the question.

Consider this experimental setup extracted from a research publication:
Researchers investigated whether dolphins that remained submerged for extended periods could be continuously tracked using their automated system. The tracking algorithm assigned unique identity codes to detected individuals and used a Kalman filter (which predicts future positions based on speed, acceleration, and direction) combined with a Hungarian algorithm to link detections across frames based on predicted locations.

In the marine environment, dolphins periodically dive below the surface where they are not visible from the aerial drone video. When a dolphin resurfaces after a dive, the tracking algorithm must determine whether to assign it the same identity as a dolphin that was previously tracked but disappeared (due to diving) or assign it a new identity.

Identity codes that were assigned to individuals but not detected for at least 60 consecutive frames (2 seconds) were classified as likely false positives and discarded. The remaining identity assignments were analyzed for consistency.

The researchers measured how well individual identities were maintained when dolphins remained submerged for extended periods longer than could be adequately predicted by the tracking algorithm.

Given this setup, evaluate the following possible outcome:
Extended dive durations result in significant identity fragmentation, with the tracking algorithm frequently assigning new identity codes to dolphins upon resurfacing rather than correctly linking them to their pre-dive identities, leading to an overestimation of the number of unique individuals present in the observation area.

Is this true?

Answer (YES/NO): YES